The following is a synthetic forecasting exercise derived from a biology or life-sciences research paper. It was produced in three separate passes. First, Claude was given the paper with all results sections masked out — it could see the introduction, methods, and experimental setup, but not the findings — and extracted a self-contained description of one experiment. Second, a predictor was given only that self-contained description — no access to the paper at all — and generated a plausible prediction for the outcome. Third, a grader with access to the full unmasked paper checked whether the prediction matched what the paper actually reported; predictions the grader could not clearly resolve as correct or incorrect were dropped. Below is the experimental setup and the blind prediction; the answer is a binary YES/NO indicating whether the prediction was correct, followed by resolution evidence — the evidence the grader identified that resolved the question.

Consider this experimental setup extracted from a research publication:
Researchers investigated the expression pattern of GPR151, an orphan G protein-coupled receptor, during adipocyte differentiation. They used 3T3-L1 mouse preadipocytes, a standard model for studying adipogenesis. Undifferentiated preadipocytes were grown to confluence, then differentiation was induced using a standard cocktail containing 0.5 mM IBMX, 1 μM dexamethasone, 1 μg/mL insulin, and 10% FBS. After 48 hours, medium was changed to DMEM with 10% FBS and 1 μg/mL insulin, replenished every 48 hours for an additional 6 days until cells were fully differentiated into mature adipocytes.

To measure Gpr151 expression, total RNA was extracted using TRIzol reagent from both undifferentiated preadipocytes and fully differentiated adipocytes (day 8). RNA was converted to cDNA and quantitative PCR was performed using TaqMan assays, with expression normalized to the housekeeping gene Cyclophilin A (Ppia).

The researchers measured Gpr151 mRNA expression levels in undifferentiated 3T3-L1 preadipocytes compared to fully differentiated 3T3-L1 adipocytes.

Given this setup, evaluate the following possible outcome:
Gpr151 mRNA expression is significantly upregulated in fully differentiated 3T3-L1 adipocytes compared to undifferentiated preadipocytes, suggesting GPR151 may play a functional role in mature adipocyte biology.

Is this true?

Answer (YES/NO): NO